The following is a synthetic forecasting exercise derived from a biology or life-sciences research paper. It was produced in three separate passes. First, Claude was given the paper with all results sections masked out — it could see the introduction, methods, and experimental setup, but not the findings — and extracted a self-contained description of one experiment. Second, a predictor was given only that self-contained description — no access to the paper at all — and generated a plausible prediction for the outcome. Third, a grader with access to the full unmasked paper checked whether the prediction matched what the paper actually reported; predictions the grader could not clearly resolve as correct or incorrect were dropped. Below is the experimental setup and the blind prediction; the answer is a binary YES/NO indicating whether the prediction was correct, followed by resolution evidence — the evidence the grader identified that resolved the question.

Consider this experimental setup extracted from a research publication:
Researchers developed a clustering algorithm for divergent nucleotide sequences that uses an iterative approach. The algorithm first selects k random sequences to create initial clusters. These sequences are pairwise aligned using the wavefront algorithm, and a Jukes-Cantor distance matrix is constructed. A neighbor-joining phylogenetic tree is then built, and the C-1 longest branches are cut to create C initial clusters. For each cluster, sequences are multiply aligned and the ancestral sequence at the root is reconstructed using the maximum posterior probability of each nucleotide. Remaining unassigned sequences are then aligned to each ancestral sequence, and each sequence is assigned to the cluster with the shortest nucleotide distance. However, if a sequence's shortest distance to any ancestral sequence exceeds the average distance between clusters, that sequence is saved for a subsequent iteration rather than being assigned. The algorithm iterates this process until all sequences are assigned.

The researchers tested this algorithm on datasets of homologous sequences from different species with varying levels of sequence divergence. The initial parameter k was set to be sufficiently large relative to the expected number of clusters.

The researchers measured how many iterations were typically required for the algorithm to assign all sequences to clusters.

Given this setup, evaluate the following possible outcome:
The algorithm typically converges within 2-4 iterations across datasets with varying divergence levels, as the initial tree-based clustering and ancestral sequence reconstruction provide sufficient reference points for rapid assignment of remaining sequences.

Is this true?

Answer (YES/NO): NO